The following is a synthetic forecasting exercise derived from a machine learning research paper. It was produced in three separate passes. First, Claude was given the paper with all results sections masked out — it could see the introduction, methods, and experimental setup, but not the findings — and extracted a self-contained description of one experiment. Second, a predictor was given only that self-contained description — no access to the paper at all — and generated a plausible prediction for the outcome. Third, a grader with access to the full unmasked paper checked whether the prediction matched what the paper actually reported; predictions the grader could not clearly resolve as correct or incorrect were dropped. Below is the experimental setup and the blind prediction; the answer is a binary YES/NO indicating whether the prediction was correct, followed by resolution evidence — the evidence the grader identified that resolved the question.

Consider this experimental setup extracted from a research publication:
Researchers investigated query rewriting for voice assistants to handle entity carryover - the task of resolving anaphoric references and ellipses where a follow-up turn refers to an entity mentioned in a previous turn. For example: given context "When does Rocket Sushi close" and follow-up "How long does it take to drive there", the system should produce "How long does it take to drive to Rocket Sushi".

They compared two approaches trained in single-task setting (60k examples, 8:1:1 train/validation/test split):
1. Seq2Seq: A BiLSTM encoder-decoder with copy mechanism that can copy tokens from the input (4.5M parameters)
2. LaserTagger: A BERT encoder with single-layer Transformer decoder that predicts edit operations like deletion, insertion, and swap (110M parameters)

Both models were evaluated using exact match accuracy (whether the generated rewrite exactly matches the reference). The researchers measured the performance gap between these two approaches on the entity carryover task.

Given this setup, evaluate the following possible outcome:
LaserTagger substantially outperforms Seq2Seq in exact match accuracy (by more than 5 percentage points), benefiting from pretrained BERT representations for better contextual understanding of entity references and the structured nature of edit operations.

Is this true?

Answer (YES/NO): NO